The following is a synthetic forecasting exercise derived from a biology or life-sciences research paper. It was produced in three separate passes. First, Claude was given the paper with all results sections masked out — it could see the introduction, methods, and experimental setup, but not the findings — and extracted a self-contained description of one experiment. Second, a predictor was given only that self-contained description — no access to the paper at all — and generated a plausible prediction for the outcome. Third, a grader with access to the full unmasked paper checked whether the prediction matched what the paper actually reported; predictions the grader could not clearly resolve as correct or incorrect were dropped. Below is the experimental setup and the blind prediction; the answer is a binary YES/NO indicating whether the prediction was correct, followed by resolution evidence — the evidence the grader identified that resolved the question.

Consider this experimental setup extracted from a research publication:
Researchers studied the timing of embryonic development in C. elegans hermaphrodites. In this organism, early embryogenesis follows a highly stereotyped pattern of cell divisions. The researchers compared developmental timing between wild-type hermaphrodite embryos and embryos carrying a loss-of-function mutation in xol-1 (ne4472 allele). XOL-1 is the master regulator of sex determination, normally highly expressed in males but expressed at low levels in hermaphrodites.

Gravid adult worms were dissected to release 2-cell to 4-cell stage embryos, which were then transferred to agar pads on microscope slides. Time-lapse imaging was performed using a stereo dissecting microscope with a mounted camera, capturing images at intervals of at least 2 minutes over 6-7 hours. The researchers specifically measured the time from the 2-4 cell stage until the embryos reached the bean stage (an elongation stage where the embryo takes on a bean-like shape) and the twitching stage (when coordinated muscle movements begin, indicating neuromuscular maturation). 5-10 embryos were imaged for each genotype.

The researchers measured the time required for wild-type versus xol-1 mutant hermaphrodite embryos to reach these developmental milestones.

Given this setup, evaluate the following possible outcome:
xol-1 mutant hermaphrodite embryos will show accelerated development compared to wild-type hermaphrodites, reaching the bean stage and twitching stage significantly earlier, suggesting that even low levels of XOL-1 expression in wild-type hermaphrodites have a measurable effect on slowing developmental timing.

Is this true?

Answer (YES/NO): NO